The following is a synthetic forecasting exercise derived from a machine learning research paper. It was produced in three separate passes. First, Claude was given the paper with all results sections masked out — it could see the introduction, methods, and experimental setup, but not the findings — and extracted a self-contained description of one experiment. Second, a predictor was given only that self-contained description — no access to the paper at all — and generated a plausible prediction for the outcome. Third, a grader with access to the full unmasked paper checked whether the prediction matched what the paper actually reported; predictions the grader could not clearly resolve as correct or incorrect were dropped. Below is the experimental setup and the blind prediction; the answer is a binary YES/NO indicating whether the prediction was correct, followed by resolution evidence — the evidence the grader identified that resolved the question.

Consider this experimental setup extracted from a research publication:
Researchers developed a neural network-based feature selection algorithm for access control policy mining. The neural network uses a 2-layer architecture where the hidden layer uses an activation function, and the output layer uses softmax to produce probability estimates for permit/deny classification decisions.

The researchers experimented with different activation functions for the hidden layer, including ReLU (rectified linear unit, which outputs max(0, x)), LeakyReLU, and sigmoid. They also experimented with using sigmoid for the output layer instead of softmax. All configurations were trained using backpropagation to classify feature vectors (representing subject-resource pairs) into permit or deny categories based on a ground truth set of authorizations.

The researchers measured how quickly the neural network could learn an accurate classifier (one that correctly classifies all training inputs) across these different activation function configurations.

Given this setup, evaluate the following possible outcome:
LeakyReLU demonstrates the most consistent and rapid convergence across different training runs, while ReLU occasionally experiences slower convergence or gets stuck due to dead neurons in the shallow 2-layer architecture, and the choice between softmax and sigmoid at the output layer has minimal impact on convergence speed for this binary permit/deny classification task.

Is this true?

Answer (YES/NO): NO